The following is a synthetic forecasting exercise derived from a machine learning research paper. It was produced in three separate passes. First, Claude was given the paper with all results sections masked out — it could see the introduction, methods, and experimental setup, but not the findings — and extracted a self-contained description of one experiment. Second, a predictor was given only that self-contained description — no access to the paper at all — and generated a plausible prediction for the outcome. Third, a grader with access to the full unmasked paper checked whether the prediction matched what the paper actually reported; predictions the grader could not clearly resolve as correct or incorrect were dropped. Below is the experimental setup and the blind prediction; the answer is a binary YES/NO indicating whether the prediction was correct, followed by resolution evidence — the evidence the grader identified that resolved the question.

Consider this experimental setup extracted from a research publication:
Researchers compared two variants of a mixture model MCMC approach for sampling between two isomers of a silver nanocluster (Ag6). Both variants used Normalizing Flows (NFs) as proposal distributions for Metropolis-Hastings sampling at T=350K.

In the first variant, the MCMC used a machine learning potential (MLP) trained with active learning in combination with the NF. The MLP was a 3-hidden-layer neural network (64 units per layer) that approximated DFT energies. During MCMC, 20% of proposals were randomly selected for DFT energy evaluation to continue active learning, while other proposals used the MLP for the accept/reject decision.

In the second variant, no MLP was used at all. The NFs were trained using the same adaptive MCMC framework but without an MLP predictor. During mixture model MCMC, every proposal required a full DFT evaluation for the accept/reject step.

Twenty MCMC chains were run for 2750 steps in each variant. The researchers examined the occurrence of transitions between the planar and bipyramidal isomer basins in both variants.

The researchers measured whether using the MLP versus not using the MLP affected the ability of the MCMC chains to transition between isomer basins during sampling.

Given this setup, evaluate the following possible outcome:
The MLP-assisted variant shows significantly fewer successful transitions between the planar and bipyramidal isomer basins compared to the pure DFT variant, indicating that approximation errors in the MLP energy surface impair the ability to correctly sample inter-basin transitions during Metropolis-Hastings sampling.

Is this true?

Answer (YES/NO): NO